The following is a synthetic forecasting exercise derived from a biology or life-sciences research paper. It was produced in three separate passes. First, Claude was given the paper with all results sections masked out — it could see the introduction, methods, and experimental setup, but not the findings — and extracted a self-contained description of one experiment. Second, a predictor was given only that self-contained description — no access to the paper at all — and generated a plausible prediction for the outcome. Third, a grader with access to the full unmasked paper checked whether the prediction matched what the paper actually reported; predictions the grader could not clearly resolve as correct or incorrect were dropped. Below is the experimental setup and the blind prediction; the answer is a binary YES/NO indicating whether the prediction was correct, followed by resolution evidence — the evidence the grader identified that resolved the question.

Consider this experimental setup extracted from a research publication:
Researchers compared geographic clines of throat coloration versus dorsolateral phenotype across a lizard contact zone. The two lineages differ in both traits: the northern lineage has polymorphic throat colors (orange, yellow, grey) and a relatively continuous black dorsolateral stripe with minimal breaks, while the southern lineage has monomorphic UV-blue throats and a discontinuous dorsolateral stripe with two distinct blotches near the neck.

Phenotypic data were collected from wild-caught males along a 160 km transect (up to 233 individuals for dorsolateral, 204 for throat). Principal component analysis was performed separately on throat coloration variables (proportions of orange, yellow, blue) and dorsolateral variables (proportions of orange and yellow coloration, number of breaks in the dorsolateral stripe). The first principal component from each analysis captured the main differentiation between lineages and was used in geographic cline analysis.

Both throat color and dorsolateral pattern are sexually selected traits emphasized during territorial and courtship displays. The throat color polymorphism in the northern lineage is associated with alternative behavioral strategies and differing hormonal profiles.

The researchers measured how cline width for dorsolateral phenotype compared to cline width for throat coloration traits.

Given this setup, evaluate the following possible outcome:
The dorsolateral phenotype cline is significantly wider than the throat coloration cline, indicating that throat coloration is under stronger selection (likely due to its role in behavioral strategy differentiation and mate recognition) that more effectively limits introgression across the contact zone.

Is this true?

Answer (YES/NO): YES